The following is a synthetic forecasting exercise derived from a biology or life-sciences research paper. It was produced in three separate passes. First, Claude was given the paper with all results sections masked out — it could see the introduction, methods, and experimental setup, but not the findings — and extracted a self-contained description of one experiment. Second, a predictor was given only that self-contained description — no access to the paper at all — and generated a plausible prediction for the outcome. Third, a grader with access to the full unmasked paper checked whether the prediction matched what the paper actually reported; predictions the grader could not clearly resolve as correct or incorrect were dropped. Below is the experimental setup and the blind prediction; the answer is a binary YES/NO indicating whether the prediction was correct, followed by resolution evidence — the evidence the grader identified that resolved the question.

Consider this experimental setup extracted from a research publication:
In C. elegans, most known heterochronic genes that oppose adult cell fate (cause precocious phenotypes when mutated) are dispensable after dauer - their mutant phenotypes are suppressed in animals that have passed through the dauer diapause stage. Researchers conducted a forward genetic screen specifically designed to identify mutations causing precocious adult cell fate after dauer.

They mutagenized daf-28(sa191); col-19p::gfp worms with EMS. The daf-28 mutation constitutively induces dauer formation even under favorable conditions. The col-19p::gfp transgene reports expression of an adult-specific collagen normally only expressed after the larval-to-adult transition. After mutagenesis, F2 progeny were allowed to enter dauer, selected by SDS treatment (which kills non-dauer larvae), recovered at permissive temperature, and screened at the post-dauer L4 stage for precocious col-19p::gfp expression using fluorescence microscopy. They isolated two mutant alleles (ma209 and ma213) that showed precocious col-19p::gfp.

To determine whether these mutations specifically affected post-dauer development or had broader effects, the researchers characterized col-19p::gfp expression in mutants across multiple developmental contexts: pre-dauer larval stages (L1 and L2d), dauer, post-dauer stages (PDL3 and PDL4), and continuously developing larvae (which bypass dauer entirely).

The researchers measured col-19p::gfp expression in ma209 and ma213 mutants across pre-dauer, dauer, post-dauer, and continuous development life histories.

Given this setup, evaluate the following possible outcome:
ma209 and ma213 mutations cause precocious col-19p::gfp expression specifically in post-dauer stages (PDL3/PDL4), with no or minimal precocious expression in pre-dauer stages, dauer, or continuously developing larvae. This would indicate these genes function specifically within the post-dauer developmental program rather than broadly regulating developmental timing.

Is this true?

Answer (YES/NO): NO